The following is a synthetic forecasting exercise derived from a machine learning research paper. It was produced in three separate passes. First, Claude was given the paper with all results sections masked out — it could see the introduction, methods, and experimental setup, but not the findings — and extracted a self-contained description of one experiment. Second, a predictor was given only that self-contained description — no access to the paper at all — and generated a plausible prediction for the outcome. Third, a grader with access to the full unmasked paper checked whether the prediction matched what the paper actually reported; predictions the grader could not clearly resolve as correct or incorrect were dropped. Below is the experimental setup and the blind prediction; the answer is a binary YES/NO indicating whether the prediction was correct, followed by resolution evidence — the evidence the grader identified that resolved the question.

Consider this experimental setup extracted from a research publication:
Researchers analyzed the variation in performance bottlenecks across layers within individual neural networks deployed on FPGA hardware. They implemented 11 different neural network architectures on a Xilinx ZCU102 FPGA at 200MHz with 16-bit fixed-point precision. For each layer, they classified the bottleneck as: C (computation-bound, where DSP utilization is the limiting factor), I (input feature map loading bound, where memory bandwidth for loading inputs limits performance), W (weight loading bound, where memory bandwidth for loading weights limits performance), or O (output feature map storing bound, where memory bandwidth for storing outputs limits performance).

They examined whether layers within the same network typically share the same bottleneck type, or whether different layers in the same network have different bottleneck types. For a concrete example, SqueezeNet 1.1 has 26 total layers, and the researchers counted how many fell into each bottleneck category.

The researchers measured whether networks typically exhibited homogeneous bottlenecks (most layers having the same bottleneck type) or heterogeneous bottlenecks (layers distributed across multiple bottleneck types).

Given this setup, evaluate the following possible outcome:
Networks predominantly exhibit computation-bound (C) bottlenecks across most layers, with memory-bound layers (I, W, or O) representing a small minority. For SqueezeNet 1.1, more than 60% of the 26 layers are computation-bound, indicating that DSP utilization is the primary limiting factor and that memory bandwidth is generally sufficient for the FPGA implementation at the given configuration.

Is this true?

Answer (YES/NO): NO